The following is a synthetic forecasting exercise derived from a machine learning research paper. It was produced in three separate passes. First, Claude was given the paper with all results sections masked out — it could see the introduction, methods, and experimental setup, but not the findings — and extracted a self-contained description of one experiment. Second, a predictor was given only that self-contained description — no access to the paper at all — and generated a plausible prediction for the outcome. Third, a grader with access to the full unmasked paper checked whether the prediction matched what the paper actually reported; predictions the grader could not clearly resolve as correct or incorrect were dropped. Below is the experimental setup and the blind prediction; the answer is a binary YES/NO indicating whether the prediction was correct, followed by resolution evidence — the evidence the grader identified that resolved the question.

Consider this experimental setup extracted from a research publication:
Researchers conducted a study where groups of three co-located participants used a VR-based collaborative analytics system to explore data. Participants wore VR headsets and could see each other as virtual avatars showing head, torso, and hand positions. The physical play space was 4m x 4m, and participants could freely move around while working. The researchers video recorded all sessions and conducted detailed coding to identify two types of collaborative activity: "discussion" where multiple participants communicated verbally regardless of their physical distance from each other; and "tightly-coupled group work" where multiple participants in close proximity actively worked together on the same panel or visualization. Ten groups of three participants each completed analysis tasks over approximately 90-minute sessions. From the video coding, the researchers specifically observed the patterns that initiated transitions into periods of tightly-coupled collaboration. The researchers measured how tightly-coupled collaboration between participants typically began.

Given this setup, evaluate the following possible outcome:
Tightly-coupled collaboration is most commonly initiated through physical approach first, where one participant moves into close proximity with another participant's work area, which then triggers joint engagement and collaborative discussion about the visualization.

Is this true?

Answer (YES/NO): NO